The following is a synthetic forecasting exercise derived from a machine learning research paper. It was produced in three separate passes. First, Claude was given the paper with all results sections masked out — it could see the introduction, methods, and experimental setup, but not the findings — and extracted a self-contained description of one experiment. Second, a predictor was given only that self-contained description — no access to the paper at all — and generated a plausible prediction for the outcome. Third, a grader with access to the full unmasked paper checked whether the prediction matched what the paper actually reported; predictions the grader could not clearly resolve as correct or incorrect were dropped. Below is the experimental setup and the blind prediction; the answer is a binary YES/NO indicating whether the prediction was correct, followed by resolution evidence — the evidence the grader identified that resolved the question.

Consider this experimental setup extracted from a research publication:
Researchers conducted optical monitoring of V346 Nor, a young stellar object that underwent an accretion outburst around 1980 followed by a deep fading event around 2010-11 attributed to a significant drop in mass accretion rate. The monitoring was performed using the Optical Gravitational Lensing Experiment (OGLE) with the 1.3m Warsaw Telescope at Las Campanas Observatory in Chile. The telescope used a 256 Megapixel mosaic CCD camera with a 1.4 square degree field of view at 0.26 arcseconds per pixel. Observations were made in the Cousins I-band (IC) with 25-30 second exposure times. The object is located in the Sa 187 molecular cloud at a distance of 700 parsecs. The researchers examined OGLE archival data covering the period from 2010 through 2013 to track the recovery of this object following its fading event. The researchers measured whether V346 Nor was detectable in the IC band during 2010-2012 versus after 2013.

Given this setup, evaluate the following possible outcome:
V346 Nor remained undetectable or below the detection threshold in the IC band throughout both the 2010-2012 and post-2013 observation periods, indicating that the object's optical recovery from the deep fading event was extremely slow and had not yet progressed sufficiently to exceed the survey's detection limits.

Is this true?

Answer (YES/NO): NO